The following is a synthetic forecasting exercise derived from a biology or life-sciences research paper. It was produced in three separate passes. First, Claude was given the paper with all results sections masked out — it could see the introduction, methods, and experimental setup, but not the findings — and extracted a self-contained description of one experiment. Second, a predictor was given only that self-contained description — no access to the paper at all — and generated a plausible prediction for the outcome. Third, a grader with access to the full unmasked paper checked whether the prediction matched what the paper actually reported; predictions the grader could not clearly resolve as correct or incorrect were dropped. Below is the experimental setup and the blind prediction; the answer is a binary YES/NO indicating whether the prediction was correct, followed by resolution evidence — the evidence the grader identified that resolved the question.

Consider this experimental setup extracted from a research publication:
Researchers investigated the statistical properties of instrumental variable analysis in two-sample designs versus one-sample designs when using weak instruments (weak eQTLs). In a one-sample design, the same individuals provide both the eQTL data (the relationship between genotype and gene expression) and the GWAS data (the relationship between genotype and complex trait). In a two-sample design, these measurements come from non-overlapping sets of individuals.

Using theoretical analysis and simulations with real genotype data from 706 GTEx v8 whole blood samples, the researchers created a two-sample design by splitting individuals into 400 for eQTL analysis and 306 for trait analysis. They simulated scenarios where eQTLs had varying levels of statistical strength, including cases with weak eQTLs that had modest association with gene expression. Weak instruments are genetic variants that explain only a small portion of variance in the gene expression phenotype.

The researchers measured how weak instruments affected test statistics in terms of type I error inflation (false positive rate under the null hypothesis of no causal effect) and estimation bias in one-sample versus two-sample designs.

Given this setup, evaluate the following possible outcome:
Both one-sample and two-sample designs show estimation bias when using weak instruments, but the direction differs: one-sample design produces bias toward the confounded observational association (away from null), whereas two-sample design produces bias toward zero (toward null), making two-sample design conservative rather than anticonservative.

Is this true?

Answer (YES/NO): NO